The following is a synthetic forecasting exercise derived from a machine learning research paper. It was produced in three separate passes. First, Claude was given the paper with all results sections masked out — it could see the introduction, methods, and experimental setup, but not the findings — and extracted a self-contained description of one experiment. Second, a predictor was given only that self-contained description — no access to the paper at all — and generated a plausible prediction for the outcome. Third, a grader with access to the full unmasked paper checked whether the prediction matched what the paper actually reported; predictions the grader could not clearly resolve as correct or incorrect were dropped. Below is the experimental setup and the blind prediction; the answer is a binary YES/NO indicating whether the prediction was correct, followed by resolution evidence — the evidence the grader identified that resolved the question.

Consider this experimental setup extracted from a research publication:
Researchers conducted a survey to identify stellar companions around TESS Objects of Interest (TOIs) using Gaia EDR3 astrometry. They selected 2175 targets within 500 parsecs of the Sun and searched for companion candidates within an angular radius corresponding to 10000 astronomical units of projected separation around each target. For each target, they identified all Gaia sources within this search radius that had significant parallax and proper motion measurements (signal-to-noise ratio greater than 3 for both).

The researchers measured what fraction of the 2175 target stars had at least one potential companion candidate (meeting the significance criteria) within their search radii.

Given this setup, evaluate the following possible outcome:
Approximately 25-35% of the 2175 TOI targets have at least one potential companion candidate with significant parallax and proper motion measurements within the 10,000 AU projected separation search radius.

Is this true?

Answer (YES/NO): NO